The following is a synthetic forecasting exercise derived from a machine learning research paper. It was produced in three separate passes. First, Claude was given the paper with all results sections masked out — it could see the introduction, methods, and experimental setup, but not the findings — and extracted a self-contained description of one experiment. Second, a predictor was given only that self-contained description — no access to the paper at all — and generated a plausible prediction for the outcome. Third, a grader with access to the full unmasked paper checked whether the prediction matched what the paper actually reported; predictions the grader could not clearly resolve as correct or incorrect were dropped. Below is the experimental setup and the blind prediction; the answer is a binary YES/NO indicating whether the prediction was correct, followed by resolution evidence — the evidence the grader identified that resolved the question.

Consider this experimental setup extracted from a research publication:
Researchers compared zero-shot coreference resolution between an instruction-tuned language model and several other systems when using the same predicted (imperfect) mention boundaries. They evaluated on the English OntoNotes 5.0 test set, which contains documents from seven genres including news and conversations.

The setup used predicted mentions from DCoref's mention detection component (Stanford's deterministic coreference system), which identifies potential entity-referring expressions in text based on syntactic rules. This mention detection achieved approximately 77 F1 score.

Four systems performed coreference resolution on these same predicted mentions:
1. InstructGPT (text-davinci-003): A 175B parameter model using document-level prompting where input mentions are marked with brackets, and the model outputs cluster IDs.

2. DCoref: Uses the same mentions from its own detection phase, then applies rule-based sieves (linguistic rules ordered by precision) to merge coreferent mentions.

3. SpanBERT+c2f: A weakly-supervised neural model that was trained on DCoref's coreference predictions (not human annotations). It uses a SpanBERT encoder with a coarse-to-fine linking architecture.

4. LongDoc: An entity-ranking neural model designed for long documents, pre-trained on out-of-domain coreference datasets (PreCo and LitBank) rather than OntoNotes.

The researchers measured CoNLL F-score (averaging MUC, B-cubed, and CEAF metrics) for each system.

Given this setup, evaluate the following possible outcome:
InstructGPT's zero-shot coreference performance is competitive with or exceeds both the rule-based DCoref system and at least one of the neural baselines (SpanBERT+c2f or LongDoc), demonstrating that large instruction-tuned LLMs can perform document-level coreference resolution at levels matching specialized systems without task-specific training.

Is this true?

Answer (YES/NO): YES